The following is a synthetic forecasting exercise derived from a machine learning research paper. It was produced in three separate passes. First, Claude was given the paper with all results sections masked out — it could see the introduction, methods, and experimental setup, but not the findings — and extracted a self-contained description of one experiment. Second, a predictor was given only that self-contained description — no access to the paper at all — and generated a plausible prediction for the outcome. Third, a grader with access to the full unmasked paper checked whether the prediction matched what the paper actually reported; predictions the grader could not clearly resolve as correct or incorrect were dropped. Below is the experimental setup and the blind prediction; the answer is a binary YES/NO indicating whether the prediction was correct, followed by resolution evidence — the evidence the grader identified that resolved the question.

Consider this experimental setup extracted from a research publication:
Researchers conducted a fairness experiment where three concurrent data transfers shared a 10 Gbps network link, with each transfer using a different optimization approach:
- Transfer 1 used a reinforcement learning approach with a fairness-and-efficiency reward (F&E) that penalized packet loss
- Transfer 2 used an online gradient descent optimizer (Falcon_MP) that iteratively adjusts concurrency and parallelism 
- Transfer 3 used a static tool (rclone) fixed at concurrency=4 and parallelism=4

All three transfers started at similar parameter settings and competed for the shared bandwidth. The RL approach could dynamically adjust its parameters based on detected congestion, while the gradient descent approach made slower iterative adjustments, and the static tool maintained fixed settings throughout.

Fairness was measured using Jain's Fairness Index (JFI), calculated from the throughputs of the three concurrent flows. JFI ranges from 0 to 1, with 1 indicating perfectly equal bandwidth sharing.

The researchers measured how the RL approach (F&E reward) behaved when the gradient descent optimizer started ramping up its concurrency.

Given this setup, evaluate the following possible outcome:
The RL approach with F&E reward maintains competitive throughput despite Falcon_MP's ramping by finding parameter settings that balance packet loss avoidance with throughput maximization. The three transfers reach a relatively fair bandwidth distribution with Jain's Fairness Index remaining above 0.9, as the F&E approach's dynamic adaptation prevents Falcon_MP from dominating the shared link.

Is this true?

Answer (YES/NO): YES